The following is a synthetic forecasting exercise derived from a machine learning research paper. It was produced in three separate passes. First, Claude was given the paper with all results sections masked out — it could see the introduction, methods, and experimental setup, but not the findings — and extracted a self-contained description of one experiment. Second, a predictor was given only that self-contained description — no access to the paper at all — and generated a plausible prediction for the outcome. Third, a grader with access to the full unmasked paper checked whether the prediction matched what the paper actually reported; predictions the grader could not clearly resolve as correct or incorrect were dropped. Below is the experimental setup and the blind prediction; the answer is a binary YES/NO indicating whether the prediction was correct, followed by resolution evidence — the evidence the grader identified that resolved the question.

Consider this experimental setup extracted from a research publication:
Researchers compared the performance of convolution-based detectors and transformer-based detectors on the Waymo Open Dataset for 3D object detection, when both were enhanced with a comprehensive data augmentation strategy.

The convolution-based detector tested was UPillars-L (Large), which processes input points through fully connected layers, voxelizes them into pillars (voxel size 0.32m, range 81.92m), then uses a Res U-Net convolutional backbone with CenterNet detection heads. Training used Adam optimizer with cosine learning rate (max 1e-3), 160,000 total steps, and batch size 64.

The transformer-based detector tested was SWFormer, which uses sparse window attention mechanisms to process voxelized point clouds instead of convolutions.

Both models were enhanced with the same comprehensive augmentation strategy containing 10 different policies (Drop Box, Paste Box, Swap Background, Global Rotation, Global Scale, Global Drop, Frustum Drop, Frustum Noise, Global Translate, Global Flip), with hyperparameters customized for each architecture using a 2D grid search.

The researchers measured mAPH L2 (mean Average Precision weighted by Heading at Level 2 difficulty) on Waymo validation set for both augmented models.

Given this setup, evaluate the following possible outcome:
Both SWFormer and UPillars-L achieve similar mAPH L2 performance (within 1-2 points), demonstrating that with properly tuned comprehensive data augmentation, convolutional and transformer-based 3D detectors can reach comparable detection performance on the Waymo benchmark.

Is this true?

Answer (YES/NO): YES